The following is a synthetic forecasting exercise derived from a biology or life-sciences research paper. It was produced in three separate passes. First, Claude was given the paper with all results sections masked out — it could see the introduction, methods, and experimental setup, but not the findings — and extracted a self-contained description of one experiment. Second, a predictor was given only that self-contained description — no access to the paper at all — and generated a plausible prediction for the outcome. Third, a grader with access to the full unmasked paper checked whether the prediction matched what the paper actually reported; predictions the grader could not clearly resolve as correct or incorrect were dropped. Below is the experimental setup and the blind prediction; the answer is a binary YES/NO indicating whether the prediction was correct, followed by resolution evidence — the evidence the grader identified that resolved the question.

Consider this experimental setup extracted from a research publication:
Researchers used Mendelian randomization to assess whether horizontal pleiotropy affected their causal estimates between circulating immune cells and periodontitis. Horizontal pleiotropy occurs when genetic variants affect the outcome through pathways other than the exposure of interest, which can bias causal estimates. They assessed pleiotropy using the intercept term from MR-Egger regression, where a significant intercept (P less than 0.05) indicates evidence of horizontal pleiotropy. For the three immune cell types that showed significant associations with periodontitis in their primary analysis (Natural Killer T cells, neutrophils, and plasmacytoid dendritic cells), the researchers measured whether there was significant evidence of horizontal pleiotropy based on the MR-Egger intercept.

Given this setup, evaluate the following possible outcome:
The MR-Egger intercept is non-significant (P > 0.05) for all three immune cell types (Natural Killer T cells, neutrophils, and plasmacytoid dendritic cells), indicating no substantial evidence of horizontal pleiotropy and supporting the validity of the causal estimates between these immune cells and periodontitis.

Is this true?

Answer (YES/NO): YES